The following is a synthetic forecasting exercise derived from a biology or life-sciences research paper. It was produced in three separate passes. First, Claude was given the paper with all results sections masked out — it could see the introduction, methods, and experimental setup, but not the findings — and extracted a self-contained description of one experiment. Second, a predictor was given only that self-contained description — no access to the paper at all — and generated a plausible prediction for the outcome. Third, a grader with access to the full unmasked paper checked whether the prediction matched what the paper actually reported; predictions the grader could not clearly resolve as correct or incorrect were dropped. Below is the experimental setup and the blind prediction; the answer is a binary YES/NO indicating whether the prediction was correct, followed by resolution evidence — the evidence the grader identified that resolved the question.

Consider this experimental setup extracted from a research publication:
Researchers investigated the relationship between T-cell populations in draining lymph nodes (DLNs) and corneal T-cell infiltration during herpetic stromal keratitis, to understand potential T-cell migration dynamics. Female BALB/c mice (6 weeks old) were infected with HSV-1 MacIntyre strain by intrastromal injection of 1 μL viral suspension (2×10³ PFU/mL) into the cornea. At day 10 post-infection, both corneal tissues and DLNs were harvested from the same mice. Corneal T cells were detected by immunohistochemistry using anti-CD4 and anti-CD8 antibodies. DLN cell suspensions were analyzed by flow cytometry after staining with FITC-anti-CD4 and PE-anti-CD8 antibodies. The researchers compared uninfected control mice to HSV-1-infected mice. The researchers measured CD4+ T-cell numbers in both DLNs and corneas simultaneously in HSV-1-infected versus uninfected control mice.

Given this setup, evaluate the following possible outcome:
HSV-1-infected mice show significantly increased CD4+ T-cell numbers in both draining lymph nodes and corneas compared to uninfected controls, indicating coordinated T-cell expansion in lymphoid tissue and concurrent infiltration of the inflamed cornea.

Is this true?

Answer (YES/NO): NO